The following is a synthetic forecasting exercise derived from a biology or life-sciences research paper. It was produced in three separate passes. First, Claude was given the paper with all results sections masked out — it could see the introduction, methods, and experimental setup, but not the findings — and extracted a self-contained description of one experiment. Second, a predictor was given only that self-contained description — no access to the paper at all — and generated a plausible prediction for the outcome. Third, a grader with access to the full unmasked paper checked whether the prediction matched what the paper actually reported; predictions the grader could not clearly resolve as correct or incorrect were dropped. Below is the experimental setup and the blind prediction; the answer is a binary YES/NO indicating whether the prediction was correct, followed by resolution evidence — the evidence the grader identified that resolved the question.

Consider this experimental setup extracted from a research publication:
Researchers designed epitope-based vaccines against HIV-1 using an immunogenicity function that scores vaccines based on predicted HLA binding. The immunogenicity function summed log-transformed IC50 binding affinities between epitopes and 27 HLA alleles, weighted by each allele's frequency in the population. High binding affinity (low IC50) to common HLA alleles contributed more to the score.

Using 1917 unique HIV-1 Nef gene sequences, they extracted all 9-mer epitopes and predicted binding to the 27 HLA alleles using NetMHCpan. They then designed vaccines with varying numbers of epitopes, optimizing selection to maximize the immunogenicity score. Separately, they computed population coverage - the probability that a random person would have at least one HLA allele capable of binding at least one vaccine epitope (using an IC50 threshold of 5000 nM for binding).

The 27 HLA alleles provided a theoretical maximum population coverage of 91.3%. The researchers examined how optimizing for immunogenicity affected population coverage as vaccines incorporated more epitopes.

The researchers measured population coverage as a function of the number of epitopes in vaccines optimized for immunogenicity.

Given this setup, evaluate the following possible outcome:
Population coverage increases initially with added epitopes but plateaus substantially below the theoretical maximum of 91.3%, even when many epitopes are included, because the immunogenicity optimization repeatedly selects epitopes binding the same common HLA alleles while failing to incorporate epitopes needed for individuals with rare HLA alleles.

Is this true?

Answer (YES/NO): NO